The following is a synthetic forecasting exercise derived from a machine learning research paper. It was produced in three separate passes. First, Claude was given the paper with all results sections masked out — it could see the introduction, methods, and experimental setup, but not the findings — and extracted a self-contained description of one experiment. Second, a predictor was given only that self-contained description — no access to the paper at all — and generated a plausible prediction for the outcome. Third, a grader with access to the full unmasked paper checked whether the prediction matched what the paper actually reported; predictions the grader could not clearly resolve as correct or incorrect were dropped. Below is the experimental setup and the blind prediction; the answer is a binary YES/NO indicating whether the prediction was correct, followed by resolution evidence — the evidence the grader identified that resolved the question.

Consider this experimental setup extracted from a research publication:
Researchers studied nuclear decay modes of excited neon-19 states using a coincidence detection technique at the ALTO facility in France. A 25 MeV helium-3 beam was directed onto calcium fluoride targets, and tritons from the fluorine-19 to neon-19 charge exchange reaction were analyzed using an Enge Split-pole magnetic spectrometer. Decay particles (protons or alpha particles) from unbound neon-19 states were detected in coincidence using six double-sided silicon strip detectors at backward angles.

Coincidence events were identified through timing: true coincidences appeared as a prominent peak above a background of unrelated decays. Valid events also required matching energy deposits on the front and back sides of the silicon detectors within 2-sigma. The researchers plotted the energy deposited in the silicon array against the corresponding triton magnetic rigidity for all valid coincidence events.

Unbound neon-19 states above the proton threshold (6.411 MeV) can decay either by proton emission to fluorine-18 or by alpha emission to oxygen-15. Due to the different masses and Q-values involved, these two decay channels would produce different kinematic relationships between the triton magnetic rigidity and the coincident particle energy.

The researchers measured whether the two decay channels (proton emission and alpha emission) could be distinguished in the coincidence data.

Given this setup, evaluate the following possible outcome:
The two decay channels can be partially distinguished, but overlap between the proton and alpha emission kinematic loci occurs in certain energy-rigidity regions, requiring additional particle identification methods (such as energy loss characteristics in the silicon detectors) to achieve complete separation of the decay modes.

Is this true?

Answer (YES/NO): NO